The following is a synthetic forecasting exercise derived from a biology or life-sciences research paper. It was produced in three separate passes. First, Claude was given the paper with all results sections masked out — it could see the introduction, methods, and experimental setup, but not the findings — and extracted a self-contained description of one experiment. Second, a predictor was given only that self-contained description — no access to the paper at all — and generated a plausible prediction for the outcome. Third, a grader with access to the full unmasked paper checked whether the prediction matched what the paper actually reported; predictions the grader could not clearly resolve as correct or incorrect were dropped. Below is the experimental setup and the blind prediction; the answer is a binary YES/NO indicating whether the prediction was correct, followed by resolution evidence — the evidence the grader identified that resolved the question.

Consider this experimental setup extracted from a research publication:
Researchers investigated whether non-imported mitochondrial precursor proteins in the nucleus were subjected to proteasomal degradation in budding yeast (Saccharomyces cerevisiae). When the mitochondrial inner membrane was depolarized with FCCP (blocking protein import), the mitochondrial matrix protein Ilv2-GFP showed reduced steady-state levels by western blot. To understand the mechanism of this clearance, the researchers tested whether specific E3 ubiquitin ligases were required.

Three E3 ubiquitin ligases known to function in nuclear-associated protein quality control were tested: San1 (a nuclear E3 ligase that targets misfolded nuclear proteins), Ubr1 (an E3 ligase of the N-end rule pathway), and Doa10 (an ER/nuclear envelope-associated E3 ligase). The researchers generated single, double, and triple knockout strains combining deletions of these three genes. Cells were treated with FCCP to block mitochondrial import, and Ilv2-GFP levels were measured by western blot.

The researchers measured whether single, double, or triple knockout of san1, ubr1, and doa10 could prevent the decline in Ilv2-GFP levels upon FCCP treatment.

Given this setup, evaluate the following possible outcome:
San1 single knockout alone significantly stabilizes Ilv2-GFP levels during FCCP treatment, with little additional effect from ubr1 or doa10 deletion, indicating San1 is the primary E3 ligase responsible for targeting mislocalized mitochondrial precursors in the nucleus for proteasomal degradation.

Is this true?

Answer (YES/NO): NO